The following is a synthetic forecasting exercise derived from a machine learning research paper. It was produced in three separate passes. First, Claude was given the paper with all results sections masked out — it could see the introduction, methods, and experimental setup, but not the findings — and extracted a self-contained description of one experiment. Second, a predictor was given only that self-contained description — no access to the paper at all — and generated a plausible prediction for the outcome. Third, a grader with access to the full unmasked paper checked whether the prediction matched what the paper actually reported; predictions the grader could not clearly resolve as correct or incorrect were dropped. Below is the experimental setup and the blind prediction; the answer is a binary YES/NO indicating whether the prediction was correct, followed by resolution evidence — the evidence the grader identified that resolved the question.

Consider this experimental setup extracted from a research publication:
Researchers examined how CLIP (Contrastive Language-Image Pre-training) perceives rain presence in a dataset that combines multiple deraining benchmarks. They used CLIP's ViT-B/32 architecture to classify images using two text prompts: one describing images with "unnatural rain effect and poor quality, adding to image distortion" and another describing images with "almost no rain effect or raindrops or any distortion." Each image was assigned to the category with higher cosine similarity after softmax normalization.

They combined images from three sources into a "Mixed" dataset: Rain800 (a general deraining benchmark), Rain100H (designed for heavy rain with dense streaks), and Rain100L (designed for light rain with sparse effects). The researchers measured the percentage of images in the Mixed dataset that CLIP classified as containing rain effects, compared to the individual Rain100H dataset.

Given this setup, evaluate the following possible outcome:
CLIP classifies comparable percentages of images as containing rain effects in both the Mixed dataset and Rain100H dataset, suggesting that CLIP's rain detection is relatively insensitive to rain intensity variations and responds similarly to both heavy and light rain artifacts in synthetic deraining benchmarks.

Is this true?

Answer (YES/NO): YES